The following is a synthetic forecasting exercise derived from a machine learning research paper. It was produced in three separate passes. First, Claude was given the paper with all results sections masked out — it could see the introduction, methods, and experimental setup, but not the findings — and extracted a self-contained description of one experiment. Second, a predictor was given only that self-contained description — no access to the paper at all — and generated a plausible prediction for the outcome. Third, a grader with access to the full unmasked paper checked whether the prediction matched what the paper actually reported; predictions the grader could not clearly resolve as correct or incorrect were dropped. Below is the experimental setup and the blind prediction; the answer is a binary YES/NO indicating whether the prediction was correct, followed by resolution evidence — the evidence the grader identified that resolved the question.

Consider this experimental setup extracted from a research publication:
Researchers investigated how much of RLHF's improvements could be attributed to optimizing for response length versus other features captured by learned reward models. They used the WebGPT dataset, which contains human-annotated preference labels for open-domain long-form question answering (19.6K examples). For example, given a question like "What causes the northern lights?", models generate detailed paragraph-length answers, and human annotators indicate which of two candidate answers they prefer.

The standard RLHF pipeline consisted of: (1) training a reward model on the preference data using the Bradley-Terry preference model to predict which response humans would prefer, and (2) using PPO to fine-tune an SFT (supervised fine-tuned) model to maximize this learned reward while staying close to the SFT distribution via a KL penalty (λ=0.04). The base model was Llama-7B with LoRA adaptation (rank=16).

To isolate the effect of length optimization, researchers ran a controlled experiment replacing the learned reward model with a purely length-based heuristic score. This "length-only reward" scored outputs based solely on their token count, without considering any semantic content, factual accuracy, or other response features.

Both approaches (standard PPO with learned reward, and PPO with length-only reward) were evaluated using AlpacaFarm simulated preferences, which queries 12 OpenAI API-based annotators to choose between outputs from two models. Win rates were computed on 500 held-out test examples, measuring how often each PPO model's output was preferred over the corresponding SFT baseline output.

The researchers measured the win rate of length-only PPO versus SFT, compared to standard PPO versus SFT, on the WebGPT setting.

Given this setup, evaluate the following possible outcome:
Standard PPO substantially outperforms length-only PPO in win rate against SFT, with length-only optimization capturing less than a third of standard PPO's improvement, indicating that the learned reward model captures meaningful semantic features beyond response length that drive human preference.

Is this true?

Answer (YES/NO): NO